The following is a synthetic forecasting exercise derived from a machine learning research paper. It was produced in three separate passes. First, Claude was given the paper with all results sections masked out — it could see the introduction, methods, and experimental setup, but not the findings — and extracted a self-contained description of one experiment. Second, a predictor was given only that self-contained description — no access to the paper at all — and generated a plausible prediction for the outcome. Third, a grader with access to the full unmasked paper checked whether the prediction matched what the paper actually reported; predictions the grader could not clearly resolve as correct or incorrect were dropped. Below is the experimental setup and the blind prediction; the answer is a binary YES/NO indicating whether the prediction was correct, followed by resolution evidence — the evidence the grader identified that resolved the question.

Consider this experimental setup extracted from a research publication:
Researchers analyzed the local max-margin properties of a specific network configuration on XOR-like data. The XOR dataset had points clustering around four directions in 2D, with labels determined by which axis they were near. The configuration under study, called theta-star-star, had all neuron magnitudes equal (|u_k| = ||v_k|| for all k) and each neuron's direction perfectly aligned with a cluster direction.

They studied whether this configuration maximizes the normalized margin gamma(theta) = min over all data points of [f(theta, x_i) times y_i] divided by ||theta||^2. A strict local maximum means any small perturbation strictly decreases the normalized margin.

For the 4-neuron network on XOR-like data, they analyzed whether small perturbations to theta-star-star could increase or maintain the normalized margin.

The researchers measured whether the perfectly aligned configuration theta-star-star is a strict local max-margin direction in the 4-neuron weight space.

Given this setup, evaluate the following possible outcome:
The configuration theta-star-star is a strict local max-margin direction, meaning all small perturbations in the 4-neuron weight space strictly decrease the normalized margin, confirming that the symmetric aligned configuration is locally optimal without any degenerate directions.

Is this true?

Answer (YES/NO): YES